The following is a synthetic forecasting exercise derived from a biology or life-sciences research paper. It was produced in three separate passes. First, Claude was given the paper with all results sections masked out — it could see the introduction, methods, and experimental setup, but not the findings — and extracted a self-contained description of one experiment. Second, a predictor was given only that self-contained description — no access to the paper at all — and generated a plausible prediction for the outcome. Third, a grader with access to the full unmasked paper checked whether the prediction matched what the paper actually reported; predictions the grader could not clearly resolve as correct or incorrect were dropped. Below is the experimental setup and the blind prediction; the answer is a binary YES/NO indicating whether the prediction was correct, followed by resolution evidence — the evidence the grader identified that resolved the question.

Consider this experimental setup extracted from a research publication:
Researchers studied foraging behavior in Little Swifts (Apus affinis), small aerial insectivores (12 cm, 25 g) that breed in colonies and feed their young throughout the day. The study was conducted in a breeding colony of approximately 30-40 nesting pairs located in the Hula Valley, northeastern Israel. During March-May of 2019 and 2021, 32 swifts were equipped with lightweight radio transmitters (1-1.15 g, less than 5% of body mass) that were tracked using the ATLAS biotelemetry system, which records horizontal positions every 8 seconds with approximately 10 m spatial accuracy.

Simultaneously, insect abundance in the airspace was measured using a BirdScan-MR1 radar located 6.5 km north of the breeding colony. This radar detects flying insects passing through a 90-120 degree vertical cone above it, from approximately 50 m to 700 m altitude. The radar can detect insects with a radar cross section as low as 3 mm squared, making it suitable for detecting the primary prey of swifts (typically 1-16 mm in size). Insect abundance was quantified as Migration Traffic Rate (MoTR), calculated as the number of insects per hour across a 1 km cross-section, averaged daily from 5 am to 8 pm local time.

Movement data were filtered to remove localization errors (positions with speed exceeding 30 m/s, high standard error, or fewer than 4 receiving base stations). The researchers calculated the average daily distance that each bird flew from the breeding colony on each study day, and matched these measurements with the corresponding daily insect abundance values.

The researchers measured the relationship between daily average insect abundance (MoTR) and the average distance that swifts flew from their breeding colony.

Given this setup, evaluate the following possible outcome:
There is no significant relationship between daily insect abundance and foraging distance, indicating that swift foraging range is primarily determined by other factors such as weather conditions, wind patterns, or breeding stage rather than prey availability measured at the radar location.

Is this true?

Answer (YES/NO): NO